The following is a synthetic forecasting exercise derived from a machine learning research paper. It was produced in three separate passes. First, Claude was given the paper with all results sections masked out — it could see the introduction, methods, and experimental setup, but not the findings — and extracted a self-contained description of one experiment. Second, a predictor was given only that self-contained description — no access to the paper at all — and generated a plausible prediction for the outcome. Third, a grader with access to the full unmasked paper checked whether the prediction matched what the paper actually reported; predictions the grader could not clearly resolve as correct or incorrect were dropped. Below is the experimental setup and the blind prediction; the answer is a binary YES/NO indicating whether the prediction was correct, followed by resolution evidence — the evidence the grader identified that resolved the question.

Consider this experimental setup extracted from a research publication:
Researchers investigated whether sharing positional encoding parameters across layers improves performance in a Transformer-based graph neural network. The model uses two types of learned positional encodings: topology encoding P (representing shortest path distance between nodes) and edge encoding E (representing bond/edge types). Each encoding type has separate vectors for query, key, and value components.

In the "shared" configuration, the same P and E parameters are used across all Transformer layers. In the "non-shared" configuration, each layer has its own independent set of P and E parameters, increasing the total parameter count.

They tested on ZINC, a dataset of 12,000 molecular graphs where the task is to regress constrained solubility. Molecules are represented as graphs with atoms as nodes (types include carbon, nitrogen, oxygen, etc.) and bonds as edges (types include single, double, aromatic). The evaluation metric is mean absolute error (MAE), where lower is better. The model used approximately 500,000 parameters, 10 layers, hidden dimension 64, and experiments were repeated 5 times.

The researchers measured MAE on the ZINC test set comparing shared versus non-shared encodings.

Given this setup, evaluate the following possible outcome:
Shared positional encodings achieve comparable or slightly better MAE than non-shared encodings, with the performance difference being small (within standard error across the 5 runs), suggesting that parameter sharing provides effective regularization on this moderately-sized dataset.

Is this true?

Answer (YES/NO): YES